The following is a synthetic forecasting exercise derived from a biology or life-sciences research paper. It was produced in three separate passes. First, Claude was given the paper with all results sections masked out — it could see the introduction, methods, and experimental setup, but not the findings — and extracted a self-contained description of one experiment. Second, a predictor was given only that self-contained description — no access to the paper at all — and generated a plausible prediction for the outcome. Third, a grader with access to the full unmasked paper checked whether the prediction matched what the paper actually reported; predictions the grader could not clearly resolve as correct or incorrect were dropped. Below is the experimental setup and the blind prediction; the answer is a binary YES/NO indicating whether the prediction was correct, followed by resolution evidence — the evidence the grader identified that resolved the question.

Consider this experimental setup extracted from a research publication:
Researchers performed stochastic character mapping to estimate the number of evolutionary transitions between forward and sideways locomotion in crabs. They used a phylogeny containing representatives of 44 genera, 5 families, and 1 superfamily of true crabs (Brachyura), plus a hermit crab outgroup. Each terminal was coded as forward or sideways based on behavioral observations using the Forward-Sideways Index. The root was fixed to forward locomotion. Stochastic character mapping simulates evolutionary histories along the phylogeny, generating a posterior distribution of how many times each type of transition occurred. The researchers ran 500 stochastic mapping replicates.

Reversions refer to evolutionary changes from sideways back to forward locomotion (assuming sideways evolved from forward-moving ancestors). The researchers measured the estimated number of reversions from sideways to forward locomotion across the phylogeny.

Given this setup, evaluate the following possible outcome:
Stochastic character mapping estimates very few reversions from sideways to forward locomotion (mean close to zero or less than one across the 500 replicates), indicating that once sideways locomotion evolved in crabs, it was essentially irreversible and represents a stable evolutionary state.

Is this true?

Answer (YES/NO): NO